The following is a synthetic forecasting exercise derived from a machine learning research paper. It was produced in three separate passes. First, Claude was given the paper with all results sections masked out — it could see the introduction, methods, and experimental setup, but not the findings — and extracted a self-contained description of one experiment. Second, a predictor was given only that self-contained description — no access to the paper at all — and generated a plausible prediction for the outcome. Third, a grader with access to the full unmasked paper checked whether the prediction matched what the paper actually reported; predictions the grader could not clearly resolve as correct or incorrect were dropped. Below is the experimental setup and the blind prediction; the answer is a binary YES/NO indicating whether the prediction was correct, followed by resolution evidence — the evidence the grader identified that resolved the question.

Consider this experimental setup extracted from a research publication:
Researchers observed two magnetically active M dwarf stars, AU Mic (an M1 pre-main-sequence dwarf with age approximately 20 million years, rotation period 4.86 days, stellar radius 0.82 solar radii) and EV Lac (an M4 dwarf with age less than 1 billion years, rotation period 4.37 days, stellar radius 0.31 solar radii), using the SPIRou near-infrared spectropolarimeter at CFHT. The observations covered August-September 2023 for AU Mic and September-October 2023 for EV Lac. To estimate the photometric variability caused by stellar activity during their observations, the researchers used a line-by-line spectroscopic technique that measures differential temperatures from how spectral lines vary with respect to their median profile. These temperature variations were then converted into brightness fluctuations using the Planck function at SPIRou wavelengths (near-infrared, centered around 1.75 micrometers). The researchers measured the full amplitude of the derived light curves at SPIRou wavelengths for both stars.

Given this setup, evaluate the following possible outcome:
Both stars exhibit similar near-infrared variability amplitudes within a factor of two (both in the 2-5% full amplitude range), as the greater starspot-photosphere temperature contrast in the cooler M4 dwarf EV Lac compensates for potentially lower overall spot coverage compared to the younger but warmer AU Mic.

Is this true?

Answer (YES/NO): NO